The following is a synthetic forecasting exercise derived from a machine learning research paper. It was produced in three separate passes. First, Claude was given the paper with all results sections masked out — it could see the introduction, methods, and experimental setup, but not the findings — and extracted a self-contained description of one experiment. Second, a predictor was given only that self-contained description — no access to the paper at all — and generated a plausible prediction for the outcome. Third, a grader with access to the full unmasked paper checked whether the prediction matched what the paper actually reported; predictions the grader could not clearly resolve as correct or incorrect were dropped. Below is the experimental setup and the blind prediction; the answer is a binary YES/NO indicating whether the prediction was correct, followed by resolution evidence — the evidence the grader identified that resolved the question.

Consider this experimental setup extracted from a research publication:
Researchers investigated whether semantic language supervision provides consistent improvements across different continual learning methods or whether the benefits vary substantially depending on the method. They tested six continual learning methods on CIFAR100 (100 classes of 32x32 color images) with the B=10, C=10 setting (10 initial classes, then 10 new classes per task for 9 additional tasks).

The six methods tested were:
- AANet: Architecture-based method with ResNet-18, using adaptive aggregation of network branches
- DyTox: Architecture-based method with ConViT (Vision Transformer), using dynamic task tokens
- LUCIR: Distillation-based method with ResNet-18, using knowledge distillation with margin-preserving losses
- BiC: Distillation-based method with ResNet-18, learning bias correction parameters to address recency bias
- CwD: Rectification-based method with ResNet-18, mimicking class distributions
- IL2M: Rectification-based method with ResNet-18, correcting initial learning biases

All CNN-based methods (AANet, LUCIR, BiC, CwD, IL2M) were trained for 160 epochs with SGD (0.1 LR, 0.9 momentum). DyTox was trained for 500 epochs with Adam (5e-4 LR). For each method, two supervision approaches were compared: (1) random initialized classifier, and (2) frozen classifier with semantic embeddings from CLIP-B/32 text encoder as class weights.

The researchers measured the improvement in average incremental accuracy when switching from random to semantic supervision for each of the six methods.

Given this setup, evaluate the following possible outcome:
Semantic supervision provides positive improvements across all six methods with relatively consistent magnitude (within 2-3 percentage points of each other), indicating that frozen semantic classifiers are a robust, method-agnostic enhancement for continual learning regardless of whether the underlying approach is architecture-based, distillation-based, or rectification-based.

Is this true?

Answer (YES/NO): NO